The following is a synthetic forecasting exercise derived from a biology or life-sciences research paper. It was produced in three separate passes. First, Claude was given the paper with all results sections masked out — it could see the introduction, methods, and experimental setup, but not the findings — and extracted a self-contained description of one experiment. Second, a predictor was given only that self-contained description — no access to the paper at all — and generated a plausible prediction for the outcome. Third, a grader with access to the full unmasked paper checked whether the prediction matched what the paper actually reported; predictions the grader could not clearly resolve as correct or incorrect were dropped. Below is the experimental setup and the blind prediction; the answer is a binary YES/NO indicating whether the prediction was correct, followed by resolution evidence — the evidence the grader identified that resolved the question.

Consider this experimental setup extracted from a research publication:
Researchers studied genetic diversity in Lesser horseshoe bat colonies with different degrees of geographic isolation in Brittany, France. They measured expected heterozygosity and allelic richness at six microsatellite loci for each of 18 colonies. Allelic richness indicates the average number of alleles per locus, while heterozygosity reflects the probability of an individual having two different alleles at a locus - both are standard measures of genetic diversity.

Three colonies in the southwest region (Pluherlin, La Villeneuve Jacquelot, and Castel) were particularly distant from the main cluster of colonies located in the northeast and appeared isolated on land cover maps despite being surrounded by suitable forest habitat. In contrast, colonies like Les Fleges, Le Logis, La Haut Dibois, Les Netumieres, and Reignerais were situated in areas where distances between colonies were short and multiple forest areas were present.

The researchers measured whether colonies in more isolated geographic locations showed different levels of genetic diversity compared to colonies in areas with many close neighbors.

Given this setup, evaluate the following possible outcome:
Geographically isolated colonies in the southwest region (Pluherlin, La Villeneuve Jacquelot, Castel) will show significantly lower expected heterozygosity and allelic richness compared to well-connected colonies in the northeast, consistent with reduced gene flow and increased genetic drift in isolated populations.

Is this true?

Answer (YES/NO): YES